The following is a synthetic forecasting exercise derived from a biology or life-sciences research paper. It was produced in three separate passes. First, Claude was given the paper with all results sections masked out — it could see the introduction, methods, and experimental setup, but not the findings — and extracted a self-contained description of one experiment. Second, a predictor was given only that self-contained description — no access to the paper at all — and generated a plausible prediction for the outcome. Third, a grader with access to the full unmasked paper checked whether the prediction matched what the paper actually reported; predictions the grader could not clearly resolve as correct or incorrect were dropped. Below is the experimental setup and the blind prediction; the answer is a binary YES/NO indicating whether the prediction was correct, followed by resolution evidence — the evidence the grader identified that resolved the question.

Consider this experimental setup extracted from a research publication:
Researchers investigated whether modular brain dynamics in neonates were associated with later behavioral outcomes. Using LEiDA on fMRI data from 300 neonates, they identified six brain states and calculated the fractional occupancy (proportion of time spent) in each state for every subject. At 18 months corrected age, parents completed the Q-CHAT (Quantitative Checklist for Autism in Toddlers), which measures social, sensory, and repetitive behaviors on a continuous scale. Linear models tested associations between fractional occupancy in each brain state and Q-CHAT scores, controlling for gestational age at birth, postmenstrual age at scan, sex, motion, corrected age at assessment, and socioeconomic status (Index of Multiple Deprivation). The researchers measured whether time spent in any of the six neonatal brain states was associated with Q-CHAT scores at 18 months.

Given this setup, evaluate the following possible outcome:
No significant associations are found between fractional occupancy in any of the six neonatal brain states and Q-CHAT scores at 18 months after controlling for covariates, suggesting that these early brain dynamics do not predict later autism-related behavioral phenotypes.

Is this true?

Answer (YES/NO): NO